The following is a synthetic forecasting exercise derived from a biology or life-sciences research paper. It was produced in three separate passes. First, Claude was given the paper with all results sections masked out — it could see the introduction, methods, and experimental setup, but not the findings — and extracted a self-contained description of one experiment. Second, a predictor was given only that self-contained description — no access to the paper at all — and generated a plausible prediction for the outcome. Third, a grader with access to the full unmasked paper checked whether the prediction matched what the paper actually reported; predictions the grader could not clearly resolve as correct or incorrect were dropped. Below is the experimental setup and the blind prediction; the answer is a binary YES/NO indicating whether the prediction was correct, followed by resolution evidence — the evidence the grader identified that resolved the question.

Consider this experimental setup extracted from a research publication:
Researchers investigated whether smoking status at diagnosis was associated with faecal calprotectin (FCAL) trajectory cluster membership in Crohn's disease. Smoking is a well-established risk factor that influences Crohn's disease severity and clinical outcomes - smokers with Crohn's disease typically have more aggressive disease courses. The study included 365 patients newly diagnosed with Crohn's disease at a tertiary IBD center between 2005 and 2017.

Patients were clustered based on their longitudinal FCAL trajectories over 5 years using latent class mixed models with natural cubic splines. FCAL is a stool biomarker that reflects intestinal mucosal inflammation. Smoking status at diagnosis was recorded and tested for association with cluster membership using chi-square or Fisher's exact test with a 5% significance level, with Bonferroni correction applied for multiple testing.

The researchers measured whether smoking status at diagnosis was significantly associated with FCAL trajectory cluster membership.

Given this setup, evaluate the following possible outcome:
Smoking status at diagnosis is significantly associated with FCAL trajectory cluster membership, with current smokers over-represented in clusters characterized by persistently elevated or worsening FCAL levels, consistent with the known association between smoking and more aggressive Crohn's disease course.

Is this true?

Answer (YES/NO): NO